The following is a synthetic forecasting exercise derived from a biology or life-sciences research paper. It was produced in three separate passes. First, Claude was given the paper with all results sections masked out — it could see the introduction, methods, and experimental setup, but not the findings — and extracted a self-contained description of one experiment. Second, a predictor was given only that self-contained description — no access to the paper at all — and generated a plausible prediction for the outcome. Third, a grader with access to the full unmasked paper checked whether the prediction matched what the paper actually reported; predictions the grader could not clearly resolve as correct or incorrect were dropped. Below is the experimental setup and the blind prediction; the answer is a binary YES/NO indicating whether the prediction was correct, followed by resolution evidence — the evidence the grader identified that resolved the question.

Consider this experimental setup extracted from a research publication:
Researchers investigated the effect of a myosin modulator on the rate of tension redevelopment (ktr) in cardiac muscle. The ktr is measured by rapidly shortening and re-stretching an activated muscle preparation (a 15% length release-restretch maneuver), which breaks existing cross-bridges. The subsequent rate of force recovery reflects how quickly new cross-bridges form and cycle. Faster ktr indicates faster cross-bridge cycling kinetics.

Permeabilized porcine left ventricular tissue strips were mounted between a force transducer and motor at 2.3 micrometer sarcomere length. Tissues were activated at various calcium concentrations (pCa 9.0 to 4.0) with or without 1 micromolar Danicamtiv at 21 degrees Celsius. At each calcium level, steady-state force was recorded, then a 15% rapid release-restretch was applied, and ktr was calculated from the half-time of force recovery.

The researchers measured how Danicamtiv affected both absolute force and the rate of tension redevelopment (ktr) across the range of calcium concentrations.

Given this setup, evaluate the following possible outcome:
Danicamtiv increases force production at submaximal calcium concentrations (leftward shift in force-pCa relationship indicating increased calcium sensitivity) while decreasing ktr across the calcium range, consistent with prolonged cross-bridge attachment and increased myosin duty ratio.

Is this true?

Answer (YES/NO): YES